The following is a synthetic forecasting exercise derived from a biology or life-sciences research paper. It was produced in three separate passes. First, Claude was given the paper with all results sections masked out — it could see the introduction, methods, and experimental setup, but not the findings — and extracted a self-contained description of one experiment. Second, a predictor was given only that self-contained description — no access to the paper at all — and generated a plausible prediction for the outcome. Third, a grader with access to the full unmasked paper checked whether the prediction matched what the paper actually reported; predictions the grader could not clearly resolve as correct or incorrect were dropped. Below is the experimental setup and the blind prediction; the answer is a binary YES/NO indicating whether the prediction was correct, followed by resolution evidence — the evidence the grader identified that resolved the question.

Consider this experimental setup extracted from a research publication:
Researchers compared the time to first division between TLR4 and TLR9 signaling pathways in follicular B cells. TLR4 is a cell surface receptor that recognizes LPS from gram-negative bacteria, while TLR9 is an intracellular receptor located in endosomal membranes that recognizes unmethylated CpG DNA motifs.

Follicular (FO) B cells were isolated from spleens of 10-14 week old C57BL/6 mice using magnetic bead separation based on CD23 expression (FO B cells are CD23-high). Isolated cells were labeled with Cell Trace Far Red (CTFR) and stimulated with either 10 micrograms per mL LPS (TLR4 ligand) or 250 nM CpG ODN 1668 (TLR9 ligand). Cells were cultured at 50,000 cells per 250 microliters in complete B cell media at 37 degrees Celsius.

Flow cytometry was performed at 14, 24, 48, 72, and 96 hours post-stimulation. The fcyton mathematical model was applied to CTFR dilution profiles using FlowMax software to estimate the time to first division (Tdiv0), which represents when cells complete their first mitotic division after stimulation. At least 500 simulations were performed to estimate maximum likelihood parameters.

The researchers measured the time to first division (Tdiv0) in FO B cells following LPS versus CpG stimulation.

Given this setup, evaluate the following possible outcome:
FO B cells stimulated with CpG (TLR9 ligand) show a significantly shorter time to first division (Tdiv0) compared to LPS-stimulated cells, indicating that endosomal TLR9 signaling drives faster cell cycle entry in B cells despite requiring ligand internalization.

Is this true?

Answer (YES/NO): YES